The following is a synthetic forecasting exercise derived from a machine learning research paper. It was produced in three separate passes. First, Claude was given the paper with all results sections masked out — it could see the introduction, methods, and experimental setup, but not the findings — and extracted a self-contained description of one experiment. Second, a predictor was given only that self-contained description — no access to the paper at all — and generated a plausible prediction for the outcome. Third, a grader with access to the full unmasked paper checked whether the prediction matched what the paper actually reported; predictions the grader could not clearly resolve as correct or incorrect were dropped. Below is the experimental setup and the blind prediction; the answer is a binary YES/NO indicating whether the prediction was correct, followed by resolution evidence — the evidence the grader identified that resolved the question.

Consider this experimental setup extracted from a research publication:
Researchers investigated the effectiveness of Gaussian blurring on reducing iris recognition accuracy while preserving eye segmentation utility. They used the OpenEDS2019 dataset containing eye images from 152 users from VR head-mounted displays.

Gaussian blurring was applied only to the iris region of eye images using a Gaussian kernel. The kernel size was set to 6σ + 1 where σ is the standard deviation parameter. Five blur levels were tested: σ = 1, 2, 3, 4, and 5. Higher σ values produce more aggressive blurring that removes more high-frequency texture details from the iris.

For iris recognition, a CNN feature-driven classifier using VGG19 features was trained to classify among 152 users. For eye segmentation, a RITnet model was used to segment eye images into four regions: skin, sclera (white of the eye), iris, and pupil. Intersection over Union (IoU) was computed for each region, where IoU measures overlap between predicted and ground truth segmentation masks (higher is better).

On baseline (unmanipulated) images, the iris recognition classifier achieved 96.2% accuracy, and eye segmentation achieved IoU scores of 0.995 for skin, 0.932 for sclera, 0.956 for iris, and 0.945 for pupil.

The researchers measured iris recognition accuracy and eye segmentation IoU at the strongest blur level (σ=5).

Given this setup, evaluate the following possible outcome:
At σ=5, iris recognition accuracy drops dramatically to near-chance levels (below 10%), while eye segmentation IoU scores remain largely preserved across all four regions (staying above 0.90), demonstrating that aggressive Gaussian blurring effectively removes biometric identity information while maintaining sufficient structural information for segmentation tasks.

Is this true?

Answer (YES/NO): NO